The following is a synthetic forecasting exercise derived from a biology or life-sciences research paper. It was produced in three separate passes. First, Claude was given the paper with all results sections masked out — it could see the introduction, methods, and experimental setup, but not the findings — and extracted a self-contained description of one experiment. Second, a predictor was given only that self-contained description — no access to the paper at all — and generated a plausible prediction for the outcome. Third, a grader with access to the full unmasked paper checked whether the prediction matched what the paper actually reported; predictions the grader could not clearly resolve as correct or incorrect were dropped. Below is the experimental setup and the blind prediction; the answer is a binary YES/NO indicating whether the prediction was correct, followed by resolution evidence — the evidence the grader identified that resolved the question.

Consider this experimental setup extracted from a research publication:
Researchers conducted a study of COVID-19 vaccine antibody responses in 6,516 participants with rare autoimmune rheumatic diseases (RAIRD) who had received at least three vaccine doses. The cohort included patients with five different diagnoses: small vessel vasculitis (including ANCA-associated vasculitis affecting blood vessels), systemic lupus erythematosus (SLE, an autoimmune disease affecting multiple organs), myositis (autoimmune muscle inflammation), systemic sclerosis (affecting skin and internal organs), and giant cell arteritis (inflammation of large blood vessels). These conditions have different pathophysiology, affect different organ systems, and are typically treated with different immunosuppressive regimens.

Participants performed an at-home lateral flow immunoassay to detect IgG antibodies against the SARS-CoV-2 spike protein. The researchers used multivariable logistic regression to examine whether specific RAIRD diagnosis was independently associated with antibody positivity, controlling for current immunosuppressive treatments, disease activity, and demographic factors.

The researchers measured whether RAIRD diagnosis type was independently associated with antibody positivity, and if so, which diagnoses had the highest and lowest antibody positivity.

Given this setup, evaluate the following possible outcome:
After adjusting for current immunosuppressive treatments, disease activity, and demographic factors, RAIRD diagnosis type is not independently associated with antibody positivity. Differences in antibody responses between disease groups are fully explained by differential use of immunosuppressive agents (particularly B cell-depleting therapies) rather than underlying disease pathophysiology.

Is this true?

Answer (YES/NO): NO